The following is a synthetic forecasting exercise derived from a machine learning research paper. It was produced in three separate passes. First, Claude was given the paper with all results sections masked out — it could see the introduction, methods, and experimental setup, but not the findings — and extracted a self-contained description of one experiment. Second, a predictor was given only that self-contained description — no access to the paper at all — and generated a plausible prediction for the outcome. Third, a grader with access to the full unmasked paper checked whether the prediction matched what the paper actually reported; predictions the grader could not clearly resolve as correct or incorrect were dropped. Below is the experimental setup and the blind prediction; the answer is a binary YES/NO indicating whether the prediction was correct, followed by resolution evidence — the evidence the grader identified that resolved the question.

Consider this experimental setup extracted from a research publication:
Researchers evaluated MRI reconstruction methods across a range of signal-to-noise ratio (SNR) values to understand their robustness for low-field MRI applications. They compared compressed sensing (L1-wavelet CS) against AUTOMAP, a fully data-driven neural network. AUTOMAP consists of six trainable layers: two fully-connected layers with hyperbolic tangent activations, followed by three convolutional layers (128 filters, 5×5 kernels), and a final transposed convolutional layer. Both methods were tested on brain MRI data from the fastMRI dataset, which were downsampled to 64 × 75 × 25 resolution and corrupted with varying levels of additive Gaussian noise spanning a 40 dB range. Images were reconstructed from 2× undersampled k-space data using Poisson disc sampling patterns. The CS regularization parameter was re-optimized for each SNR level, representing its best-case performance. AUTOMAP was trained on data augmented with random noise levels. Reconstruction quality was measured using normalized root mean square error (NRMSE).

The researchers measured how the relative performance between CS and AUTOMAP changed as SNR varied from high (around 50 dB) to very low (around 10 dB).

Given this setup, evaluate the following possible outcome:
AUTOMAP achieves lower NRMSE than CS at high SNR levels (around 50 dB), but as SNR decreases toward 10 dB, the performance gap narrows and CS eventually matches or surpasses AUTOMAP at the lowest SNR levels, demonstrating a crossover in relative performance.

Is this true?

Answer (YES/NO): YES